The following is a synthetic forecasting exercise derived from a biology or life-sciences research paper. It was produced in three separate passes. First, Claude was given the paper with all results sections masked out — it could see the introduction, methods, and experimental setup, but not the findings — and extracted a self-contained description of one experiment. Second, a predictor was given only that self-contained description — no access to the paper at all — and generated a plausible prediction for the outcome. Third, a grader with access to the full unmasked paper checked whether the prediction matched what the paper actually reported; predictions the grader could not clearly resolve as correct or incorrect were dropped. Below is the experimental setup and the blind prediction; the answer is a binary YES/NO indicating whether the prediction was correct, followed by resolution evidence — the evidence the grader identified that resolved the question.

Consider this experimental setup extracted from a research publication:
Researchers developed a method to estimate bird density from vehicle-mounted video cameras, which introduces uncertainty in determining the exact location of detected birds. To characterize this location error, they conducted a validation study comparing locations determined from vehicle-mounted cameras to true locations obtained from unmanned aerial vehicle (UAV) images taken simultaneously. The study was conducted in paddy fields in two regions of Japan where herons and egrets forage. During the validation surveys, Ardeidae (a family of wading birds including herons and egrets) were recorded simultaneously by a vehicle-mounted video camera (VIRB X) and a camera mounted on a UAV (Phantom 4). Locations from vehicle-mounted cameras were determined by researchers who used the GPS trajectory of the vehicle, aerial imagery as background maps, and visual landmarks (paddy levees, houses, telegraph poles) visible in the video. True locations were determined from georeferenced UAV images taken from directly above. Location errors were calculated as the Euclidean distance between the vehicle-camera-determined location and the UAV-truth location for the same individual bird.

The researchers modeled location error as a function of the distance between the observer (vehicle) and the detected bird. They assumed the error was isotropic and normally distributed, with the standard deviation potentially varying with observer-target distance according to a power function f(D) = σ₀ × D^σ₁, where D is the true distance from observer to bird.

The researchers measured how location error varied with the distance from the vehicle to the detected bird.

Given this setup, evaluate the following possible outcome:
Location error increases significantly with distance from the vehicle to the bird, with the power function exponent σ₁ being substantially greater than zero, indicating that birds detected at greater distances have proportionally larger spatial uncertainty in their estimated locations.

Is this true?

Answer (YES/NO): NO